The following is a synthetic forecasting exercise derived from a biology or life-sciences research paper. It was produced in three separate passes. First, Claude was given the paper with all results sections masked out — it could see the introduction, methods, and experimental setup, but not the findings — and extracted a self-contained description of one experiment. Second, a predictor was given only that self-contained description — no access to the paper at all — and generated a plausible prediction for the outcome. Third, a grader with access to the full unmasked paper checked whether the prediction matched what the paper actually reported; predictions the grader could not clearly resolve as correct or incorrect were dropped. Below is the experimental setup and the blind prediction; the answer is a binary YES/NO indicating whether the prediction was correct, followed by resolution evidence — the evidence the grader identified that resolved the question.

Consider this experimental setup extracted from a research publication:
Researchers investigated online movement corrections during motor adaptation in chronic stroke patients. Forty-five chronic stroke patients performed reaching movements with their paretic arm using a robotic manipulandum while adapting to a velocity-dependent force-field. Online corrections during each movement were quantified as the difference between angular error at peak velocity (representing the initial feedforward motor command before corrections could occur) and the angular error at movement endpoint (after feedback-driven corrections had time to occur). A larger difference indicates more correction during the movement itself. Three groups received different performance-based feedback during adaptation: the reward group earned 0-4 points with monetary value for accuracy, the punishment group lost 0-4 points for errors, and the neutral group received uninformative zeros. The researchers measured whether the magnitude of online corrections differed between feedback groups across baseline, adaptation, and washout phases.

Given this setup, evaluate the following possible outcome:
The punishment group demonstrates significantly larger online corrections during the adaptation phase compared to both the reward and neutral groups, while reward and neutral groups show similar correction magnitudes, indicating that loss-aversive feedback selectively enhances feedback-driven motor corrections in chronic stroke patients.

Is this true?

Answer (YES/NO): NO